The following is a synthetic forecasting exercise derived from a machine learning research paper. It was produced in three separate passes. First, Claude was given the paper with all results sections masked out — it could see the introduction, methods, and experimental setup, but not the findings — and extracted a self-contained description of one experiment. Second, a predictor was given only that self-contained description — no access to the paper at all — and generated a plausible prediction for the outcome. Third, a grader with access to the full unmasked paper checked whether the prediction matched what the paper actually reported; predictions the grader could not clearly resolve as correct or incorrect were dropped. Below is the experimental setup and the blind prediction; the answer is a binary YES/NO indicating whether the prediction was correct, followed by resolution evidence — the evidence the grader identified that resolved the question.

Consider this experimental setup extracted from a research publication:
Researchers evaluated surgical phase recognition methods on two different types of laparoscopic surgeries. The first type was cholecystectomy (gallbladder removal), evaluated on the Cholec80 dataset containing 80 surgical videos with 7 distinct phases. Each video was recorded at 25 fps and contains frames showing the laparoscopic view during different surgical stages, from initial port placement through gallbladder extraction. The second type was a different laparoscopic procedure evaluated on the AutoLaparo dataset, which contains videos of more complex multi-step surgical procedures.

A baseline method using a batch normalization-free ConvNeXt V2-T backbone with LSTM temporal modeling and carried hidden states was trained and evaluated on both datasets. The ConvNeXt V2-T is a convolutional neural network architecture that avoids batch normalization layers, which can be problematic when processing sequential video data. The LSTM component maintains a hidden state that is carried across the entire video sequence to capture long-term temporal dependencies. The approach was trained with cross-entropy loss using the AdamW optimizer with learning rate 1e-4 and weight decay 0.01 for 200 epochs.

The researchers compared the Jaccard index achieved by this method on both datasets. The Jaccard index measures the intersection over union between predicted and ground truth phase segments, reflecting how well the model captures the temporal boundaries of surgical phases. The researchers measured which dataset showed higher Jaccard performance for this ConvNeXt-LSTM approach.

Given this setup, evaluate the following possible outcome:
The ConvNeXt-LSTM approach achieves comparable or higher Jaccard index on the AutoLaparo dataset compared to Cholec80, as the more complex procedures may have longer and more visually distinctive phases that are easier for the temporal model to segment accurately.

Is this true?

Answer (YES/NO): NO